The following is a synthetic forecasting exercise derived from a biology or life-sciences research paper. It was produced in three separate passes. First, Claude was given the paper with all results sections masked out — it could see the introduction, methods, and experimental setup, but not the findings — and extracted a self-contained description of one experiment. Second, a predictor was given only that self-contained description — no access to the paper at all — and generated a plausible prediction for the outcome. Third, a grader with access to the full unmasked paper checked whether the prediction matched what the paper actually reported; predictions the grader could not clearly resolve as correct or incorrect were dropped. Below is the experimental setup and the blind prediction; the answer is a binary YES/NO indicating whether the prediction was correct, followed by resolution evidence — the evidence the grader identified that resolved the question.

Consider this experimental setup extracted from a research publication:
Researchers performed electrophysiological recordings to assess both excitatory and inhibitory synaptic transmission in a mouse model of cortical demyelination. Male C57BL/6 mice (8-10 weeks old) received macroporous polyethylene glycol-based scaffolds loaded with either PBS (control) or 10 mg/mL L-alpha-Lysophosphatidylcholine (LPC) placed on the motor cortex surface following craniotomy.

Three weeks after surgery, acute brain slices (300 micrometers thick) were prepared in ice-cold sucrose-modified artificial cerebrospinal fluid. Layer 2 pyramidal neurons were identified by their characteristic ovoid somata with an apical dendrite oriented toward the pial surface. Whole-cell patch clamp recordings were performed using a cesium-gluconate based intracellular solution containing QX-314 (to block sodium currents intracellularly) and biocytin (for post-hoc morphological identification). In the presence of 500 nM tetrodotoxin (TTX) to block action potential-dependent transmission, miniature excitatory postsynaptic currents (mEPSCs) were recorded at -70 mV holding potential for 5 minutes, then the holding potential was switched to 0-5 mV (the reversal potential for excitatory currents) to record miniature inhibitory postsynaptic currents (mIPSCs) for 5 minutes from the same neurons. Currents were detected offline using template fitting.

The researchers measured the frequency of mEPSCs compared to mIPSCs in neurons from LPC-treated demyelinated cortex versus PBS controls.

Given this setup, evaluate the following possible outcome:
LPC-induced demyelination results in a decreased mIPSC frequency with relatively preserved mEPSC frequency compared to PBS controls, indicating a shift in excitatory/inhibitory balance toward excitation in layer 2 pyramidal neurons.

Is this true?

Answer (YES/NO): YES